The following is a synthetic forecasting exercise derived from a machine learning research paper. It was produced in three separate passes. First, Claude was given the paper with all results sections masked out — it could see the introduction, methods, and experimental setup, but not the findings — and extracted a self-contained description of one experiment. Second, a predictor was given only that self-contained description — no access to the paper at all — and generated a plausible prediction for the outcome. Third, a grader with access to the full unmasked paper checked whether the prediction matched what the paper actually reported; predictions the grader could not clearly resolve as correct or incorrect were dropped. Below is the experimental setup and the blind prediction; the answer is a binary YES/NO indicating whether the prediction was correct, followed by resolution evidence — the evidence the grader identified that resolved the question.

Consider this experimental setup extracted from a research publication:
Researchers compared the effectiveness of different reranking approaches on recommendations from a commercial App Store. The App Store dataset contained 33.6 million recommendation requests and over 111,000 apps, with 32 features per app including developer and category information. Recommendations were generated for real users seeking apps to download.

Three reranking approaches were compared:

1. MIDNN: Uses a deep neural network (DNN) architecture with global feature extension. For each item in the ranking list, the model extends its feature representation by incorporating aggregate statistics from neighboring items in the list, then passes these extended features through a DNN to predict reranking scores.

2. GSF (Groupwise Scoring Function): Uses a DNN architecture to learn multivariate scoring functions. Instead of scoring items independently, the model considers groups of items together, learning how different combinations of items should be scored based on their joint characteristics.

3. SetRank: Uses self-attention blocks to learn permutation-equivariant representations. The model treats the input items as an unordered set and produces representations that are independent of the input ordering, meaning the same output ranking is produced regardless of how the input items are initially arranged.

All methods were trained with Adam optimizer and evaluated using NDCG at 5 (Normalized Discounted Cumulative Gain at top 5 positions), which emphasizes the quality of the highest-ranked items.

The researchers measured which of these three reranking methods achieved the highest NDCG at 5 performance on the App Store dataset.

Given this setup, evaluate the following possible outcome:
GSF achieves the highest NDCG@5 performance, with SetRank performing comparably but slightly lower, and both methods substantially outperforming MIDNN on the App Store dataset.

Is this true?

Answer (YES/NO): NO